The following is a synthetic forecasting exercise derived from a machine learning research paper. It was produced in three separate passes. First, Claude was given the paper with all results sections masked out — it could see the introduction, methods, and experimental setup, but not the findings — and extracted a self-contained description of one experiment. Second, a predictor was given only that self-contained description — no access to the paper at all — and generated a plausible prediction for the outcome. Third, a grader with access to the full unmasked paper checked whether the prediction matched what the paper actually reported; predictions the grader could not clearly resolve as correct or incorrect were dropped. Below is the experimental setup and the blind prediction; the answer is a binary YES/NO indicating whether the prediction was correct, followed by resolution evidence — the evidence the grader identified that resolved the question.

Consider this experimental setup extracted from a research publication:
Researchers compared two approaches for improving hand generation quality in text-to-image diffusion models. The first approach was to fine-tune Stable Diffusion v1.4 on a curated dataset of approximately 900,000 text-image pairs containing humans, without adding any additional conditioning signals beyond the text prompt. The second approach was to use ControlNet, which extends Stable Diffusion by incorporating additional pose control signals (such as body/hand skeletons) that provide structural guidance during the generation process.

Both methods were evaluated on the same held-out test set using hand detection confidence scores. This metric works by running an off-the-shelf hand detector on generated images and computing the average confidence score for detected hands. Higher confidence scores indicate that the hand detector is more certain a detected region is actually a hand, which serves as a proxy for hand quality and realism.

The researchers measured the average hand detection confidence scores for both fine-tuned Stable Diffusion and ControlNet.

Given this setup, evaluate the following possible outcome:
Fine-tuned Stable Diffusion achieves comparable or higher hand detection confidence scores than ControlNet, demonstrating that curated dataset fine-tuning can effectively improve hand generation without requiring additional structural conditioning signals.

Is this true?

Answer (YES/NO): NO